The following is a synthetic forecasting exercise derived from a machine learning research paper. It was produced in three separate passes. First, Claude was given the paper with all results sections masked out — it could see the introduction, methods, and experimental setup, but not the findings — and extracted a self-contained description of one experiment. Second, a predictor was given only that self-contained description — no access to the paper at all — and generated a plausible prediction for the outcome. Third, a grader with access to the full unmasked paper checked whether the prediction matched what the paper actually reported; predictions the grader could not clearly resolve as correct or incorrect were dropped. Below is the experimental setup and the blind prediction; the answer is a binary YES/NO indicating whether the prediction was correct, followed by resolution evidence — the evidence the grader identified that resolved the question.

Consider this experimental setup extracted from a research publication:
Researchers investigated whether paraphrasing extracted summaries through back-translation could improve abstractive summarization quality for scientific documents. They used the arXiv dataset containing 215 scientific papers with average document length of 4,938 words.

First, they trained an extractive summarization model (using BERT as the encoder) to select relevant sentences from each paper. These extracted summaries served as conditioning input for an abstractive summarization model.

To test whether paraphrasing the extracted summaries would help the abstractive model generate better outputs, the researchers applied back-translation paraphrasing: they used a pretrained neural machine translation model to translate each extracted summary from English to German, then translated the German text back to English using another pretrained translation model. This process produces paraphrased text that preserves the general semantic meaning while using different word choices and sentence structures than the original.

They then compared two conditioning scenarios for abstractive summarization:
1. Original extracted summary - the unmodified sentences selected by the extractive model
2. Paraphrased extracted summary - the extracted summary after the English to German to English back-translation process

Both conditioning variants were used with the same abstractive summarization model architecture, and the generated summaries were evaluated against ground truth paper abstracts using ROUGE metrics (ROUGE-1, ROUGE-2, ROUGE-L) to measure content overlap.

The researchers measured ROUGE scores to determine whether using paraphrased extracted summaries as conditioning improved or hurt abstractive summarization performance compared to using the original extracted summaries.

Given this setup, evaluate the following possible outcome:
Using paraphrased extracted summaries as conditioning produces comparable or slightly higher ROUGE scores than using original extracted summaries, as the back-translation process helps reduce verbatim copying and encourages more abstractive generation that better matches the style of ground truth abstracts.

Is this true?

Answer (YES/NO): NO